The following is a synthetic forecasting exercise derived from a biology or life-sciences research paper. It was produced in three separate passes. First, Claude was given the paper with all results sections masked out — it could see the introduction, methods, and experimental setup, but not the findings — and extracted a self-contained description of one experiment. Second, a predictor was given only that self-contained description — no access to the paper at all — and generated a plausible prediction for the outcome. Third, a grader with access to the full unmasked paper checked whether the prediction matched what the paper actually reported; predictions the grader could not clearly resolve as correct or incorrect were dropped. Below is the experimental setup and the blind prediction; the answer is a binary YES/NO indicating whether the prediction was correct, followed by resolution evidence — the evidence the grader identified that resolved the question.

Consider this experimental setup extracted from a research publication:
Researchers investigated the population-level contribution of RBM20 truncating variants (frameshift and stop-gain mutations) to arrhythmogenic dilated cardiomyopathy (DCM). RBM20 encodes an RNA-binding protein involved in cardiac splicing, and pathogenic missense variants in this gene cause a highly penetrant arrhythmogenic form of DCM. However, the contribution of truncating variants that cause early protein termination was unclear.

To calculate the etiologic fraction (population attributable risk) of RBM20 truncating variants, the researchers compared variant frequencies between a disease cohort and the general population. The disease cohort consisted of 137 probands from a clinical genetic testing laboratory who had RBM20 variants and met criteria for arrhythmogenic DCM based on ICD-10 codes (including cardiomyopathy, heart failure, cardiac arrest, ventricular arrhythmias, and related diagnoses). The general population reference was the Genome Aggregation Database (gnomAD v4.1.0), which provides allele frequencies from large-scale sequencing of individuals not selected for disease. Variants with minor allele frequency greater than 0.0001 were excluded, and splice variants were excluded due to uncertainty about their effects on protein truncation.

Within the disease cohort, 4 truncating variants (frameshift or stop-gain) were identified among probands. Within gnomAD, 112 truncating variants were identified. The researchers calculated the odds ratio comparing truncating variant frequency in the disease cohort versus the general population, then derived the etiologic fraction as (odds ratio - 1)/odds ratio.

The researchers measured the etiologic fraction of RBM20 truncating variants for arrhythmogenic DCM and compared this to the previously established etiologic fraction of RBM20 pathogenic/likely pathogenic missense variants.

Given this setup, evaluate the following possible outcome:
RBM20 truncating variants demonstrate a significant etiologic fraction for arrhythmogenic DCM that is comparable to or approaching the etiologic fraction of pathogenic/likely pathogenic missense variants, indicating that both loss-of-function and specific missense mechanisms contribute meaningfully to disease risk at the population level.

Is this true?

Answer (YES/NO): NO